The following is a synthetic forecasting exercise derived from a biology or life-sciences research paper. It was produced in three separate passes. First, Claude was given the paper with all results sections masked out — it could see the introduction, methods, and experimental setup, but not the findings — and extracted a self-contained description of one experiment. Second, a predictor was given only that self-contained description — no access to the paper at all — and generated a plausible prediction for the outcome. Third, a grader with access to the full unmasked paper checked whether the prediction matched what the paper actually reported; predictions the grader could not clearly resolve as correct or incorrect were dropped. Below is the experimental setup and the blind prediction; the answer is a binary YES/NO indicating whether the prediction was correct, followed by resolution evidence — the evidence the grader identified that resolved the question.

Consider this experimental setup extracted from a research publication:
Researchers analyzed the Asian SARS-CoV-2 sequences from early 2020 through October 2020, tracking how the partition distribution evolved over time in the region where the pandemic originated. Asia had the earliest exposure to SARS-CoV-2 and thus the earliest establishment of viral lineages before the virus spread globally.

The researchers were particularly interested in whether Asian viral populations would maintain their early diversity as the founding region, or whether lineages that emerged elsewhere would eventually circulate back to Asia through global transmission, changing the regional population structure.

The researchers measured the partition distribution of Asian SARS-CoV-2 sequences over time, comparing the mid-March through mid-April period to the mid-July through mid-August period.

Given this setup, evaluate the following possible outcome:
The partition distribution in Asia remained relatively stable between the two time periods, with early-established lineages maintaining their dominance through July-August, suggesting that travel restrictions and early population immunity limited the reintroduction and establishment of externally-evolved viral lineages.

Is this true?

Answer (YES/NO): NO